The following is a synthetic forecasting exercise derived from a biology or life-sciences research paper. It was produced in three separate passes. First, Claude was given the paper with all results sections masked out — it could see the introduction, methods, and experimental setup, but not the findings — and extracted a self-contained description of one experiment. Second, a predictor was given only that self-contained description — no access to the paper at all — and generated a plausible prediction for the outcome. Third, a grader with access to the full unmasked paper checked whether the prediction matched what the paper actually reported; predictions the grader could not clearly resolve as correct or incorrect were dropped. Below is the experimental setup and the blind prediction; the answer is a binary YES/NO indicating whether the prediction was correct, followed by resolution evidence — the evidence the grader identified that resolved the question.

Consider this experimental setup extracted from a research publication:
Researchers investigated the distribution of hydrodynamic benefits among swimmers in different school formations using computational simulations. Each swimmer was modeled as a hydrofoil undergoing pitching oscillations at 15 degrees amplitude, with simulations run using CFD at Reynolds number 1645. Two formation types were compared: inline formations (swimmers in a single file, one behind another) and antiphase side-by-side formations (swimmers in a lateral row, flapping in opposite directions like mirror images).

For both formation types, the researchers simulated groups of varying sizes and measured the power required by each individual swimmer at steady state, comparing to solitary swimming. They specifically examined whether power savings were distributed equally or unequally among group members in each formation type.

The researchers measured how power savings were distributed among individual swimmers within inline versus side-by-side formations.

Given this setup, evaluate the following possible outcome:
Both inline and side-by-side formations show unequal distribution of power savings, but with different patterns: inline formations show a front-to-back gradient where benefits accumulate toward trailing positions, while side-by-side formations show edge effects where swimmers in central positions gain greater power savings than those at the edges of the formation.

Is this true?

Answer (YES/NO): NO